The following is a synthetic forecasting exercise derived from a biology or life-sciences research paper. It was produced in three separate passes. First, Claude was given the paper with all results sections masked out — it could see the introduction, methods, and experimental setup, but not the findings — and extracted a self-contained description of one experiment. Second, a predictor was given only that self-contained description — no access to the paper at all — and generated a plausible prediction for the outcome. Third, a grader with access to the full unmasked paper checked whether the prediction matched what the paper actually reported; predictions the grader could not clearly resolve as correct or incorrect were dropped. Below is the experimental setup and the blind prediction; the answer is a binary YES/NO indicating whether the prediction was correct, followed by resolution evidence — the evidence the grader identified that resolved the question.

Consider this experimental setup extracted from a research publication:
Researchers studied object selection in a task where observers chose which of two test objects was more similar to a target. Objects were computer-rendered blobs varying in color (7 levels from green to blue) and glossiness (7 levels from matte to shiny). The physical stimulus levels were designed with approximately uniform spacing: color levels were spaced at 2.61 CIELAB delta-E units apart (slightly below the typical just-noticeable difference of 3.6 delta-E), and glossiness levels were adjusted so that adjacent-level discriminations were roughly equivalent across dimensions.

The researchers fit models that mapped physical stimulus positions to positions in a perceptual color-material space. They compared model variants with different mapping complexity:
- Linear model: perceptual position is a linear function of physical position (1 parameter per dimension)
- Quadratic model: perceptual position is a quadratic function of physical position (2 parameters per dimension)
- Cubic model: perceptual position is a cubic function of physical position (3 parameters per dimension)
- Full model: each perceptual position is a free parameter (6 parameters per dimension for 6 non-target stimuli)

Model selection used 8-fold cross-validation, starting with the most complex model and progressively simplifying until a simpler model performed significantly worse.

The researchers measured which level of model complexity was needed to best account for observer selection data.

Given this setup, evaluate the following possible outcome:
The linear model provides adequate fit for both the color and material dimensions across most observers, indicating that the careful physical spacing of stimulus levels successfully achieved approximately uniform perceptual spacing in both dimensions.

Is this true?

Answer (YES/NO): NO